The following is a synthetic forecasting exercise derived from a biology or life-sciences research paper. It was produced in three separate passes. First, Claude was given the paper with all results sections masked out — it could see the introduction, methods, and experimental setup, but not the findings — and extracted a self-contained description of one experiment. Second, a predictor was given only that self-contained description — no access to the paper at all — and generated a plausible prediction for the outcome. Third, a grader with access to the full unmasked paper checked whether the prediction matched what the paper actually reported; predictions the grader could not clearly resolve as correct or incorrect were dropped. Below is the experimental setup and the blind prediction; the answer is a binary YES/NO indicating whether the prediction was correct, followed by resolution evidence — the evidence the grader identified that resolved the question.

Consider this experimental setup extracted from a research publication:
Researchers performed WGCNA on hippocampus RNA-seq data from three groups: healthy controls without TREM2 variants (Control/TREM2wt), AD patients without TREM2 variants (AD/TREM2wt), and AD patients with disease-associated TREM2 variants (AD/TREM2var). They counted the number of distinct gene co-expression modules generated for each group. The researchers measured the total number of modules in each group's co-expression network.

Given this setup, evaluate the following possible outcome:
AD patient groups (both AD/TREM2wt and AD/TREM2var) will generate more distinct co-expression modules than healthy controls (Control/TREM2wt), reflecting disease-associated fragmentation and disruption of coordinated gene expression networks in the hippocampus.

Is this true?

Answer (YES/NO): YES